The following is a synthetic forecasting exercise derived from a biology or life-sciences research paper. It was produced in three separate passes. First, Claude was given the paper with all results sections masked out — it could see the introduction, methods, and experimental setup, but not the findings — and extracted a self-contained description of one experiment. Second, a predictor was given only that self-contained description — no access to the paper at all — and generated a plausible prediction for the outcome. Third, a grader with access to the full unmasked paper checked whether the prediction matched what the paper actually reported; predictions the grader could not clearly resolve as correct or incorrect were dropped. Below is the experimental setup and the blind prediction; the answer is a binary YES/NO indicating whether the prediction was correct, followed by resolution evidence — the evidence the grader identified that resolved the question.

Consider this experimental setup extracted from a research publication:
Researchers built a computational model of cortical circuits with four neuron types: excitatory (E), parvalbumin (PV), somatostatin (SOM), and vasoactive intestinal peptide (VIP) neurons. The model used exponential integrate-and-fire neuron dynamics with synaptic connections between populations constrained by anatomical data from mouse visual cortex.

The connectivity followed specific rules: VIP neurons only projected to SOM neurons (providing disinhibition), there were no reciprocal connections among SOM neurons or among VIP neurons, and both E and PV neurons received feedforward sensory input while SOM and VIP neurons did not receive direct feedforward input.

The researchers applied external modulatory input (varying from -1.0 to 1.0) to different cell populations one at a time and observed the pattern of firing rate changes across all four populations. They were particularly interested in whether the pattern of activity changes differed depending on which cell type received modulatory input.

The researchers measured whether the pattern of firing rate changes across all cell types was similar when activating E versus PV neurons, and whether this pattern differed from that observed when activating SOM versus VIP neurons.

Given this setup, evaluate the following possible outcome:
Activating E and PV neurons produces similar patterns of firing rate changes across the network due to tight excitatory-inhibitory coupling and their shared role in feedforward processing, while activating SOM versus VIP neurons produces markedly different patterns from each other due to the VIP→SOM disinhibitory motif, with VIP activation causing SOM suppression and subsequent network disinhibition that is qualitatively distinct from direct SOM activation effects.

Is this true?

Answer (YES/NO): NO